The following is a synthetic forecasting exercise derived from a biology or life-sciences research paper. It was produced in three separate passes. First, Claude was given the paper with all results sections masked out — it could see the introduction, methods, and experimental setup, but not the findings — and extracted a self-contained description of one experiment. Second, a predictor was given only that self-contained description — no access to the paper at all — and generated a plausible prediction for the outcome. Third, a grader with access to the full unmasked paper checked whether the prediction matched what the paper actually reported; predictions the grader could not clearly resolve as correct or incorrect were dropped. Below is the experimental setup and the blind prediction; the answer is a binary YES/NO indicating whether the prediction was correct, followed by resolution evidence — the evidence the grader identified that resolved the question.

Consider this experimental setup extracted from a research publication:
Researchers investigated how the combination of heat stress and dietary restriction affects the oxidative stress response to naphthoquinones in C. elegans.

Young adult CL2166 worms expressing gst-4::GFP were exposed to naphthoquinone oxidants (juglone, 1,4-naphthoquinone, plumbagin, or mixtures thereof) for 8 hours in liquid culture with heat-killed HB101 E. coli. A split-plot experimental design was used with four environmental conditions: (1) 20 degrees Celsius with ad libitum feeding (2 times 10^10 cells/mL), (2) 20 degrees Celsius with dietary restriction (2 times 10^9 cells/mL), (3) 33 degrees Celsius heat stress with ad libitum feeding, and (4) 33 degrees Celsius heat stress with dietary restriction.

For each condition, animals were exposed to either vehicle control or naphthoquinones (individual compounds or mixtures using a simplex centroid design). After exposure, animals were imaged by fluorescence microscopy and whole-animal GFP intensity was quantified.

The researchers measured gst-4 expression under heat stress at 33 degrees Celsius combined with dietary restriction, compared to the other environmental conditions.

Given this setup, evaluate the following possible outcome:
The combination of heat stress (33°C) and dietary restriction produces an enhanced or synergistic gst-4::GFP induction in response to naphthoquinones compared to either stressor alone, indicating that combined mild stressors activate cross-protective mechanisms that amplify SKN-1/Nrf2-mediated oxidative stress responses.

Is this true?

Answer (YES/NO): NO